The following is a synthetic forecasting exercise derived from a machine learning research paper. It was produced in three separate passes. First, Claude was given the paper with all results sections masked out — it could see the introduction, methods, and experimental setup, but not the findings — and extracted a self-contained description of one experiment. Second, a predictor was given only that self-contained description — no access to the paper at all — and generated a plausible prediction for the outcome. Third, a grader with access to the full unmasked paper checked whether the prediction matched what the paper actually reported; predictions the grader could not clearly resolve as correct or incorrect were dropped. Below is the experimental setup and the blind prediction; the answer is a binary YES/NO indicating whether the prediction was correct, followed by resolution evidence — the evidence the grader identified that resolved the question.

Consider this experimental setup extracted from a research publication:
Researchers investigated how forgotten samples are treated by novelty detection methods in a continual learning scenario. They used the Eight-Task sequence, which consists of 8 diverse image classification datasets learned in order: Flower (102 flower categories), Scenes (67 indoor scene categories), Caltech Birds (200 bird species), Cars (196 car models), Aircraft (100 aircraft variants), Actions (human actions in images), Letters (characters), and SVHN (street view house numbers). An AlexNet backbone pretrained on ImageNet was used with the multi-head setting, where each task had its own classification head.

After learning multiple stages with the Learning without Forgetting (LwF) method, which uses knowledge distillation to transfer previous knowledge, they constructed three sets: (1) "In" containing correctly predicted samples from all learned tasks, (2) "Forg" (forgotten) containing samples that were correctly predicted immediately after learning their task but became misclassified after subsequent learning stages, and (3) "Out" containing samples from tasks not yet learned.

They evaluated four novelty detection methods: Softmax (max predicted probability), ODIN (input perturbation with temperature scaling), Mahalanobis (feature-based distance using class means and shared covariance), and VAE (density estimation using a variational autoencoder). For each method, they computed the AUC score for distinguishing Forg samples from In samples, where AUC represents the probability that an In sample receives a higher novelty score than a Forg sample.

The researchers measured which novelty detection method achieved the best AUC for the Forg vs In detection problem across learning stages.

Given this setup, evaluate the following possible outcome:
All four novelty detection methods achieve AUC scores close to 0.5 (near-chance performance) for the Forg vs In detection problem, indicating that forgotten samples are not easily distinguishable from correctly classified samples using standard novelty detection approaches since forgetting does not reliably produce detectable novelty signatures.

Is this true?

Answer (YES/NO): NO